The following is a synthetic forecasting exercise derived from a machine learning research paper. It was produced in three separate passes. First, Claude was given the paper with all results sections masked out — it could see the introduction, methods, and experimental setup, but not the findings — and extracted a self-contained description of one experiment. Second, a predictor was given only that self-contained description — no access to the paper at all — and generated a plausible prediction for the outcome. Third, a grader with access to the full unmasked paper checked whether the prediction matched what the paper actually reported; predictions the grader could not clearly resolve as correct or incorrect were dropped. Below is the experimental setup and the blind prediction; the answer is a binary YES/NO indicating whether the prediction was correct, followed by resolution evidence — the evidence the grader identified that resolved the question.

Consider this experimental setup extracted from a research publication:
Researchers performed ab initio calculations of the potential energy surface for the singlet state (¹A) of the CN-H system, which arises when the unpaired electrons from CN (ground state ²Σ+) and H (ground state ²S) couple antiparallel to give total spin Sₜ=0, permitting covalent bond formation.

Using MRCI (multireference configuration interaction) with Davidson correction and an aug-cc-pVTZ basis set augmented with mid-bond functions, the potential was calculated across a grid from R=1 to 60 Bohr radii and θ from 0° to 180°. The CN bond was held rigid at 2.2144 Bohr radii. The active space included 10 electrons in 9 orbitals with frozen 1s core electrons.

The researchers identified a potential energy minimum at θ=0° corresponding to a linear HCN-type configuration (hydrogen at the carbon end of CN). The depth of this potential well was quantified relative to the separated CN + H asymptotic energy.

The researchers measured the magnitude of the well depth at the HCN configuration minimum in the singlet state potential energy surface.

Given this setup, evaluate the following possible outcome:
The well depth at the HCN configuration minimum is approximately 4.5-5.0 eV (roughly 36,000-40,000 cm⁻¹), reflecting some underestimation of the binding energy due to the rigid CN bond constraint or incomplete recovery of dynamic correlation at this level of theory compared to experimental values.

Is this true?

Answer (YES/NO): NO